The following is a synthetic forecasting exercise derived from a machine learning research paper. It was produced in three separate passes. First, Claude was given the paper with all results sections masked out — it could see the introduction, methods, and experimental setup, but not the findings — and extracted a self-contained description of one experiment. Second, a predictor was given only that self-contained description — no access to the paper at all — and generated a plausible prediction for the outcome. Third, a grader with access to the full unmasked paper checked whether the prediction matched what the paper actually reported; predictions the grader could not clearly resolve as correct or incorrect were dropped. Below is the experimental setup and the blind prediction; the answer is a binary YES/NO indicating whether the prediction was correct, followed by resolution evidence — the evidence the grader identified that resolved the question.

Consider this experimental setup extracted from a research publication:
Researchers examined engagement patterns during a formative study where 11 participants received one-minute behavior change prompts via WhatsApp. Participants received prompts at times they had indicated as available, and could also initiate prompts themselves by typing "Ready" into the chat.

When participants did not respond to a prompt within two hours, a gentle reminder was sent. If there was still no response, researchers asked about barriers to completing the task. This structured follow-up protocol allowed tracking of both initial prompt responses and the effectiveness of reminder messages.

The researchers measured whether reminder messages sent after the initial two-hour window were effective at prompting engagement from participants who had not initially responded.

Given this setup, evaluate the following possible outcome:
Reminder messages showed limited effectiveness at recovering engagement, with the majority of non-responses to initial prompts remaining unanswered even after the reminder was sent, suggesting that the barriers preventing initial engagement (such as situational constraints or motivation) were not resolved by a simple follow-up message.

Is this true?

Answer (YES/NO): YES